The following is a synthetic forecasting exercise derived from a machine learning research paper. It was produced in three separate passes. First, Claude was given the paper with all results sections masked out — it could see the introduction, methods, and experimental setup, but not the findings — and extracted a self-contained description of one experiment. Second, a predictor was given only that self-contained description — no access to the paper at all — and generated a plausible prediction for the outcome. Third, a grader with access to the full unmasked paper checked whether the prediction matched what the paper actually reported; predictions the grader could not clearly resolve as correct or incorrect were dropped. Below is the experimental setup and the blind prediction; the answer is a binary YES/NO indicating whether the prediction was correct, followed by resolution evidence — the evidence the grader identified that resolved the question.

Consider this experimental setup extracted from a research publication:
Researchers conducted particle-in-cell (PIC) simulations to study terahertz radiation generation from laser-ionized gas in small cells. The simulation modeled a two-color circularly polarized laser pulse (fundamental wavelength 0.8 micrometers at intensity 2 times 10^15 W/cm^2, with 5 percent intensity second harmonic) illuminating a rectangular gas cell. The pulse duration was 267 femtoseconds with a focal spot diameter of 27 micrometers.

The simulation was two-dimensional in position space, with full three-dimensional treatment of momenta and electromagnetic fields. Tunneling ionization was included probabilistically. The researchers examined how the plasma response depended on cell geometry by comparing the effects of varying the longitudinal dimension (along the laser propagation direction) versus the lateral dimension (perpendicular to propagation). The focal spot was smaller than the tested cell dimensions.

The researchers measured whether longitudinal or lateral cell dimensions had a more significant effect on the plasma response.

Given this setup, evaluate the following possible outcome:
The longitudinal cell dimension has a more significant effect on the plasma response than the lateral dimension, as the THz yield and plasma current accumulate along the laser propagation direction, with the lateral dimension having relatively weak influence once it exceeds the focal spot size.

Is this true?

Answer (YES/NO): YES